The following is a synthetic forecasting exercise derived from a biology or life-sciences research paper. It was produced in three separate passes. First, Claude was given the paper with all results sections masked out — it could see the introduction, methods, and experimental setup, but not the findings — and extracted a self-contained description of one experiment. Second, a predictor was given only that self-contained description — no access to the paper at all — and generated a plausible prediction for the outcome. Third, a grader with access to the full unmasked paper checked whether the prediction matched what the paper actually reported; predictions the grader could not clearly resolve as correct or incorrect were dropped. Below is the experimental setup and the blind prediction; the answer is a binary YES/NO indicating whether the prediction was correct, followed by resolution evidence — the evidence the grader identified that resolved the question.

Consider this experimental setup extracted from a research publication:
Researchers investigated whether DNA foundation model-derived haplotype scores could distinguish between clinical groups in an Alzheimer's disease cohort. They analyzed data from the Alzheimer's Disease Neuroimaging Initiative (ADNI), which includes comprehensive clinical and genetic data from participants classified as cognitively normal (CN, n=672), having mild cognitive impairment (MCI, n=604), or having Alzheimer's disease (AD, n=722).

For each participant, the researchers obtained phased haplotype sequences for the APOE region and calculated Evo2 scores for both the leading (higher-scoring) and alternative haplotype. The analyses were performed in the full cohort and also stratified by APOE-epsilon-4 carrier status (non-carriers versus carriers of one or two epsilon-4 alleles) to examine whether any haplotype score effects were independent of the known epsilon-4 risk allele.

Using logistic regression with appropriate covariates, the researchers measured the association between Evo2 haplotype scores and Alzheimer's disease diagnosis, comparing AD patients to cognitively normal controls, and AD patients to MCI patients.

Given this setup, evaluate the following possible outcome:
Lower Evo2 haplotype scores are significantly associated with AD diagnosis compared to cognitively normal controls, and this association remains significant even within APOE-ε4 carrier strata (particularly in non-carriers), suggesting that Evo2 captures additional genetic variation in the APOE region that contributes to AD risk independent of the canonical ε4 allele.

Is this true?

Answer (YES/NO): NO